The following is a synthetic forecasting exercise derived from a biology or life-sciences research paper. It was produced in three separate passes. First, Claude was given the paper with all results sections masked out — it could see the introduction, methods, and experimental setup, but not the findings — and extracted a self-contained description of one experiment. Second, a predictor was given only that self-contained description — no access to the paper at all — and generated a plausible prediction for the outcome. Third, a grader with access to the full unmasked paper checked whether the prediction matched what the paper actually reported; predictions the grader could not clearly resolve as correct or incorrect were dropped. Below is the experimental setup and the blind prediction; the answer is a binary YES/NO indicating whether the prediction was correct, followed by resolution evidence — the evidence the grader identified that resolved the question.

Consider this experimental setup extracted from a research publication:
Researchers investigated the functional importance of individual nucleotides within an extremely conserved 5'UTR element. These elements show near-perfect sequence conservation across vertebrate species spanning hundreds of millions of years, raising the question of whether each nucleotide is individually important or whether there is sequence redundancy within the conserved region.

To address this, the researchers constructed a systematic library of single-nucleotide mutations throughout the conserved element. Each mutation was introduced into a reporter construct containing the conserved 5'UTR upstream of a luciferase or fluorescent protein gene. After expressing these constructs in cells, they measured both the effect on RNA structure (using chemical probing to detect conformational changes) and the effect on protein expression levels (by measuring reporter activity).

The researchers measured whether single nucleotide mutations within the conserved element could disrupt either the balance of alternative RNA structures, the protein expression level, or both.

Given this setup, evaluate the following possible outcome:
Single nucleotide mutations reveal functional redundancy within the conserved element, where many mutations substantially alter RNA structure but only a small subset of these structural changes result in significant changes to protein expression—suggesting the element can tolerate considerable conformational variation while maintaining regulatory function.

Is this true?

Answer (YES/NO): NO